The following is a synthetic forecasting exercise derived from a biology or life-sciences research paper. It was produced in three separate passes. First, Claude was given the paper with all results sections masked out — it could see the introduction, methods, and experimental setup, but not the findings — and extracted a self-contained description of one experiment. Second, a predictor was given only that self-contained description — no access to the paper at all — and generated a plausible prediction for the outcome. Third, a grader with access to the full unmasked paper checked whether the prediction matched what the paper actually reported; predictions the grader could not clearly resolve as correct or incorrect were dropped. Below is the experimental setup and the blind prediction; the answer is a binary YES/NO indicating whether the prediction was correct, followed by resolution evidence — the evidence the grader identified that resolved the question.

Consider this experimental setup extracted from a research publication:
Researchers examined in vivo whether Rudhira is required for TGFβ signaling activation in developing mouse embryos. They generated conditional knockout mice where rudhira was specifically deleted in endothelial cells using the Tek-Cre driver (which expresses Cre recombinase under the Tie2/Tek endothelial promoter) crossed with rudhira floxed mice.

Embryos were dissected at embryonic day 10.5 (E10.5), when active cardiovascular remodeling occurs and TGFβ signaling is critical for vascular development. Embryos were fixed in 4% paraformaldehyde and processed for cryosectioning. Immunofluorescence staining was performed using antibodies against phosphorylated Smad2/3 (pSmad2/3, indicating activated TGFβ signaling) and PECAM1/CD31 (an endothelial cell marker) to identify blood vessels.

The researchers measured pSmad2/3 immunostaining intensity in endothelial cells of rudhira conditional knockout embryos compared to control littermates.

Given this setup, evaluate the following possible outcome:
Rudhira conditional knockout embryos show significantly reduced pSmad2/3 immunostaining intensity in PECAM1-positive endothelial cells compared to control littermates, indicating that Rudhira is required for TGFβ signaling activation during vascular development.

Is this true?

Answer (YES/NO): YES